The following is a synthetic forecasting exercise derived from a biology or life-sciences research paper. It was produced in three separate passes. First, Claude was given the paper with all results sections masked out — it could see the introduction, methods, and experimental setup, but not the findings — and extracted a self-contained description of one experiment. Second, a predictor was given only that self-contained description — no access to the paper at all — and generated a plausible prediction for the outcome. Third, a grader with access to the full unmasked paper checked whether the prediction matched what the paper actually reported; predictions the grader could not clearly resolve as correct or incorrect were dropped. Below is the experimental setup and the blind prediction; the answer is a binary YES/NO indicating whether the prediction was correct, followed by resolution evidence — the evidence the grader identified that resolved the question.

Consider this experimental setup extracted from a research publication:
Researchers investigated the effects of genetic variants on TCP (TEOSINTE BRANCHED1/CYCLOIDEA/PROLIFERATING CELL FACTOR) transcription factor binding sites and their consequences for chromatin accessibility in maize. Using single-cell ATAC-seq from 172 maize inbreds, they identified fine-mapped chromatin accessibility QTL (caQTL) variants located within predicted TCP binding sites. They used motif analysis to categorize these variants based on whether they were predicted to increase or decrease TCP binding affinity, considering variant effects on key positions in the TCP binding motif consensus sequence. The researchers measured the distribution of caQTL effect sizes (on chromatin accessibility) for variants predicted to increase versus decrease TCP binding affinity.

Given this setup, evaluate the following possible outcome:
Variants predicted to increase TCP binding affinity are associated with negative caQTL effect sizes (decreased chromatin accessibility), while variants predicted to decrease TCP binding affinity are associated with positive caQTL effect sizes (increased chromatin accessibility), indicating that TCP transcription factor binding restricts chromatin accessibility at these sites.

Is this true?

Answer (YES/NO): NO